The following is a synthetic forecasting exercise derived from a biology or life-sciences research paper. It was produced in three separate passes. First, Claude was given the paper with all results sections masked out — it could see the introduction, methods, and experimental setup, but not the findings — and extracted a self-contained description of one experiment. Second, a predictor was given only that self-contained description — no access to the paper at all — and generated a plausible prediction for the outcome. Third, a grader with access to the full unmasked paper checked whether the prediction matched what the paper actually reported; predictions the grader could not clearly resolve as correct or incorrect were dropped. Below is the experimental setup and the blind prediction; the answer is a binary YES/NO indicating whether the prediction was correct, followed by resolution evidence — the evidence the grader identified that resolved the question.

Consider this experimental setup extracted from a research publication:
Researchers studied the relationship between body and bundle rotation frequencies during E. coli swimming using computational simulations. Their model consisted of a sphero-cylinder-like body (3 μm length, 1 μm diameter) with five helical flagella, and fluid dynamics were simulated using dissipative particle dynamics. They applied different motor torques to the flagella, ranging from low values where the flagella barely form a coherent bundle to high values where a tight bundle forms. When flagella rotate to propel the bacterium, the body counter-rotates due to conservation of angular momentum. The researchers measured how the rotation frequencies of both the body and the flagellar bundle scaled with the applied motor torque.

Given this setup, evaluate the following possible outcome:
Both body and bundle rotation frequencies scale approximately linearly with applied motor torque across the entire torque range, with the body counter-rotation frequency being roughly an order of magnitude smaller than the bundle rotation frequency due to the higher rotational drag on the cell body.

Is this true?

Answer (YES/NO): NO